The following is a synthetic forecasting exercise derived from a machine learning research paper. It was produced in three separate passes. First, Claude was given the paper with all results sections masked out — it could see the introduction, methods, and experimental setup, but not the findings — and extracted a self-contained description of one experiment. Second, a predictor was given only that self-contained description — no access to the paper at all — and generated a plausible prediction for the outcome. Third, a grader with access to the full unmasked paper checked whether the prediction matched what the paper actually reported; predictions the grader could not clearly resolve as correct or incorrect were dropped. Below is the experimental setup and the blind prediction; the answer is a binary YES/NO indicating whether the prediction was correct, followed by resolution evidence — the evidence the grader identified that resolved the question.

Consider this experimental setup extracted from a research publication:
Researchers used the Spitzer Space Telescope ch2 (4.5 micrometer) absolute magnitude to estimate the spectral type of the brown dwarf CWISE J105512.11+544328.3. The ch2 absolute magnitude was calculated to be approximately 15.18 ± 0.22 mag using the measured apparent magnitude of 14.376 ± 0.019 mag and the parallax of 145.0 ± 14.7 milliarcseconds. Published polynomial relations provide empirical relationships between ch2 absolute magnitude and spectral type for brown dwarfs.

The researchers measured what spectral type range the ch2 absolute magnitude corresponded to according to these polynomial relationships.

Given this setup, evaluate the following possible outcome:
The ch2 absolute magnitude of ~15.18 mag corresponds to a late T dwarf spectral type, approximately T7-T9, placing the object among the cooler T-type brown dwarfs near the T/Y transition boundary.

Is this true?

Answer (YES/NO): NO